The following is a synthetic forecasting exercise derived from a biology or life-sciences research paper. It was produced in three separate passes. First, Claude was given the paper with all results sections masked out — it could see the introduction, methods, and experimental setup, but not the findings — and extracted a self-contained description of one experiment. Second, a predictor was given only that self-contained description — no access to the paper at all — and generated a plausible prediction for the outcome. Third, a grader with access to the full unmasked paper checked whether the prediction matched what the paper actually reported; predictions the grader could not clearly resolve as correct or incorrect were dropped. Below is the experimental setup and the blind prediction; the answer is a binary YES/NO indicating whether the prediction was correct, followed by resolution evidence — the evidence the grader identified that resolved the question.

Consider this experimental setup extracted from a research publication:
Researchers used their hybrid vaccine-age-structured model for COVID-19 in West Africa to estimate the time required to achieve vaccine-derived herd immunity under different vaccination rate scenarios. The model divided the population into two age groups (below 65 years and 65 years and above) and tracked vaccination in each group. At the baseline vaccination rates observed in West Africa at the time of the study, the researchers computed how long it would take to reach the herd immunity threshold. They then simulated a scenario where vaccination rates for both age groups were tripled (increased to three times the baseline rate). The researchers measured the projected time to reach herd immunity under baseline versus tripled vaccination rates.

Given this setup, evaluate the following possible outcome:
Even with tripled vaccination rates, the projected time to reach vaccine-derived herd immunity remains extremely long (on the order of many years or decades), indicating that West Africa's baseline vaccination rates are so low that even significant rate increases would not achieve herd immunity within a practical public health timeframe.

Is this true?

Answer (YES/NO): NO